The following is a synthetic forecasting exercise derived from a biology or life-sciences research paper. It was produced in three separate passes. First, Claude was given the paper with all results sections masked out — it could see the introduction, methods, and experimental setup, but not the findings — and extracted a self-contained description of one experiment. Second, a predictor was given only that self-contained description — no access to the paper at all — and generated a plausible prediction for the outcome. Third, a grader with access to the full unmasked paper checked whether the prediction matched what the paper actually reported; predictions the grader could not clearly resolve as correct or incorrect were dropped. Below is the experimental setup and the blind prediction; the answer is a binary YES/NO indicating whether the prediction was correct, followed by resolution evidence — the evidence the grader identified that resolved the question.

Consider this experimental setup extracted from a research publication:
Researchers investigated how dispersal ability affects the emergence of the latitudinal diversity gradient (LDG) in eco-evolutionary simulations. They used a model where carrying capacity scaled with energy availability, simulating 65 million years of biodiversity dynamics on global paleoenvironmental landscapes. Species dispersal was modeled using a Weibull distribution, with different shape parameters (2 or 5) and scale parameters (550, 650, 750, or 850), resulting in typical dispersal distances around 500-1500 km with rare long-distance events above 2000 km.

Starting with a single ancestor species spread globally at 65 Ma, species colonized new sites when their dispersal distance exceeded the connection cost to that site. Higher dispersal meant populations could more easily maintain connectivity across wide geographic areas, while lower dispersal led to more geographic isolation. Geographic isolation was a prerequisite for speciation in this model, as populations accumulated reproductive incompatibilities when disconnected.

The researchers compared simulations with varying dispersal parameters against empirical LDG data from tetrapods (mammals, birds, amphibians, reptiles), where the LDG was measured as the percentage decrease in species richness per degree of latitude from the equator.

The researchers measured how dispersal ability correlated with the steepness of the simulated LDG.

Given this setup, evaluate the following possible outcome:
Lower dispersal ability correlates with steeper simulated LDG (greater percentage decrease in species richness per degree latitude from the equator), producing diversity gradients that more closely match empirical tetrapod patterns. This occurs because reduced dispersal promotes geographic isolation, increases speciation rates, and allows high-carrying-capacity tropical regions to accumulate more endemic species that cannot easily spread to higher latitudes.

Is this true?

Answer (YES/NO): YES